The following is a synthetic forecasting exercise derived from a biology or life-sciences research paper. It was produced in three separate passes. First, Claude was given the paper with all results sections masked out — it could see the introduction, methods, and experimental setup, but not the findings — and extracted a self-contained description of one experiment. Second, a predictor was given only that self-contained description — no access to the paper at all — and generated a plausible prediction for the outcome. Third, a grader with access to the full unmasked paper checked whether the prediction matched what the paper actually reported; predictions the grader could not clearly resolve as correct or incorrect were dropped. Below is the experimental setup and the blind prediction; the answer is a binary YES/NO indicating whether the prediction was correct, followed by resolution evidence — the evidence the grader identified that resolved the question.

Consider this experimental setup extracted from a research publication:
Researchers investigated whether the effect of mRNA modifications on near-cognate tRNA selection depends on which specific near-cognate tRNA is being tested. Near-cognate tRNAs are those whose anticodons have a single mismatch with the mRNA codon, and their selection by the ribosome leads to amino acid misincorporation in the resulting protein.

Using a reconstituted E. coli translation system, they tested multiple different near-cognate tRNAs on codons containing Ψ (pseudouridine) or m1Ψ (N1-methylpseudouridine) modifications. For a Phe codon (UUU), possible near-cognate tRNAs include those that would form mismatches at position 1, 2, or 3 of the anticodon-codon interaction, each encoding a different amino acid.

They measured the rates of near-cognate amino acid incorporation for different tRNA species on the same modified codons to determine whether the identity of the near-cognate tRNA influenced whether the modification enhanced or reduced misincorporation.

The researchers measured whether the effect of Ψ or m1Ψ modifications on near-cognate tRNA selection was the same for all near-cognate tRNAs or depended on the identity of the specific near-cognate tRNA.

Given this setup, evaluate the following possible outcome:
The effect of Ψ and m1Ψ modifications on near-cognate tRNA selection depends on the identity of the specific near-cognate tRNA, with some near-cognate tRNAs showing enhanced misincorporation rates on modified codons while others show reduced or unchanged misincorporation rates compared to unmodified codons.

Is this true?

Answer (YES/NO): YES